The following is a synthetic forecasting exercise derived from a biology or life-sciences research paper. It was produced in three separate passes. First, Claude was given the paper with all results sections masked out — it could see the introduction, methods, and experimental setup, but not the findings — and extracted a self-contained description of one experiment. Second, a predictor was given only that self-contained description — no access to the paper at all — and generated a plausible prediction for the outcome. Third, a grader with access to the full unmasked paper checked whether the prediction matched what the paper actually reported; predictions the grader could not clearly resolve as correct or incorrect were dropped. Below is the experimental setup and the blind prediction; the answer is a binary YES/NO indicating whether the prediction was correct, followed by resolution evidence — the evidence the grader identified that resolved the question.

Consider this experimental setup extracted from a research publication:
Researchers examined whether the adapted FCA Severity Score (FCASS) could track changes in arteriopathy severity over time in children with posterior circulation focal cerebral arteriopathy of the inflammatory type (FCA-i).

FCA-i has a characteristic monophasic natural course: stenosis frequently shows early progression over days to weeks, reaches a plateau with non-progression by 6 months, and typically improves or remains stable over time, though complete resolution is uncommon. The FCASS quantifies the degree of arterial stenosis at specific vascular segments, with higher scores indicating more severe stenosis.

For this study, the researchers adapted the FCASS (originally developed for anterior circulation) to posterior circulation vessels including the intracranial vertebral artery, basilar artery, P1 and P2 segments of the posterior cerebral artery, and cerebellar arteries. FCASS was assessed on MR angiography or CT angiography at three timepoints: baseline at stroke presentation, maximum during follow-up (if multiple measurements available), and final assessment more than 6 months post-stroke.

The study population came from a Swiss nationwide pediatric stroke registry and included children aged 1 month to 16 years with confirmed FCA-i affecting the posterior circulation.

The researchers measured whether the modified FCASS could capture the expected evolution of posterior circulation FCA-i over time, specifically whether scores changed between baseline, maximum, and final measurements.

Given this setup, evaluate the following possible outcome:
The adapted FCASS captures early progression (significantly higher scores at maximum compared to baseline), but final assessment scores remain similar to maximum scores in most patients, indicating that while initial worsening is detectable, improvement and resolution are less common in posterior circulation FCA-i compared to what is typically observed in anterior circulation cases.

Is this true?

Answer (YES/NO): NO